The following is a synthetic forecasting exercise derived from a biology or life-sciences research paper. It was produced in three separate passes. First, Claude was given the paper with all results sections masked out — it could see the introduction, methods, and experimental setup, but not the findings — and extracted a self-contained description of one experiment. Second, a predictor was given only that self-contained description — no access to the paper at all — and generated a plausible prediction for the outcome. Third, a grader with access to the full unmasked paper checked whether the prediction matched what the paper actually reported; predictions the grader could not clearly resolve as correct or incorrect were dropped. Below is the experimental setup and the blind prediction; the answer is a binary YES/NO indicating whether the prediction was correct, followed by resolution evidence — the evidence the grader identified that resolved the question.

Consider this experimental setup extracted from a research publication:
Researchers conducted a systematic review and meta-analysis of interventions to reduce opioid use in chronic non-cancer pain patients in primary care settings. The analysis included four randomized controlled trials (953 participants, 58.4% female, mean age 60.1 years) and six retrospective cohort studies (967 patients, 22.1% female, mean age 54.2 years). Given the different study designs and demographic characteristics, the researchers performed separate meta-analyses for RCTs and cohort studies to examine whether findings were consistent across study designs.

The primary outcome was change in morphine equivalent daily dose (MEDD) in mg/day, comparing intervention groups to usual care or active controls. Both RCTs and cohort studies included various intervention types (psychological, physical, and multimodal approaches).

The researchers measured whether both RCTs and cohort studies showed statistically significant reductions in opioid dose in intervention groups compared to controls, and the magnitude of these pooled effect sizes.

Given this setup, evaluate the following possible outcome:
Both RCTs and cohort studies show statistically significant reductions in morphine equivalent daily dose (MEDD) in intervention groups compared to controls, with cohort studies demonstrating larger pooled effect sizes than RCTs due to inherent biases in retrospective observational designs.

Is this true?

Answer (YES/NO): YES